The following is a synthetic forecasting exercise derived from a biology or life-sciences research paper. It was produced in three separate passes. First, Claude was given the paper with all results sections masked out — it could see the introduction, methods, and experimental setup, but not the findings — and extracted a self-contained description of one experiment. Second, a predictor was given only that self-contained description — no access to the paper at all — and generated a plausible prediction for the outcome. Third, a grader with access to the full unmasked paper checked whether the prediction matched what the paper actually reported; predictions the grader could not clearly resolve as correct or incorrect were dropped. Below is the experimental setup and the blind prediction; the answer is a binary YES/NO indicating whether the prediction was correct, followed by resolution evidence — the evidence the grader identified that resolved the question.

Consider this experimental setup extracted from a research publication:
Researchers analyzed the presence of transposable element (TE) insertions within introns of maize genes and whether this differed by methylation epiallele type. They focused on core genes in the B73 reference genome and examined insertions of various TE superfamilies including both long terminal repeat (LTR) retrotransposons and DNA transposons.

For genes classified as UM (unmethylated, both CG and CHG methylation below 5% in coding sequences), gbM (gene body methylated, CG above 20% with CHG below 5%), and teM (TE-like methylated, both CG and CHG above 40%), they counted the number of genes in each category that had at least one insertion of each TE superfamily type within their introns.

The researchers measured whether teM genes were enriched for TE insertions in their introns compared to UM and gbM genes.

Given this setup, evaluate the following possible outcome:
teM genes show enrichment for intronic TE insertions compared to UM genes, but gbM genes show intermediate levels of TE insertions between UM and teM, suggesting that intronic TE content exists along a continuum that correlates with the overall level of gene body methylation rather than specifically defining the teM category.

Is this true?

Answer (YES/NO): NO